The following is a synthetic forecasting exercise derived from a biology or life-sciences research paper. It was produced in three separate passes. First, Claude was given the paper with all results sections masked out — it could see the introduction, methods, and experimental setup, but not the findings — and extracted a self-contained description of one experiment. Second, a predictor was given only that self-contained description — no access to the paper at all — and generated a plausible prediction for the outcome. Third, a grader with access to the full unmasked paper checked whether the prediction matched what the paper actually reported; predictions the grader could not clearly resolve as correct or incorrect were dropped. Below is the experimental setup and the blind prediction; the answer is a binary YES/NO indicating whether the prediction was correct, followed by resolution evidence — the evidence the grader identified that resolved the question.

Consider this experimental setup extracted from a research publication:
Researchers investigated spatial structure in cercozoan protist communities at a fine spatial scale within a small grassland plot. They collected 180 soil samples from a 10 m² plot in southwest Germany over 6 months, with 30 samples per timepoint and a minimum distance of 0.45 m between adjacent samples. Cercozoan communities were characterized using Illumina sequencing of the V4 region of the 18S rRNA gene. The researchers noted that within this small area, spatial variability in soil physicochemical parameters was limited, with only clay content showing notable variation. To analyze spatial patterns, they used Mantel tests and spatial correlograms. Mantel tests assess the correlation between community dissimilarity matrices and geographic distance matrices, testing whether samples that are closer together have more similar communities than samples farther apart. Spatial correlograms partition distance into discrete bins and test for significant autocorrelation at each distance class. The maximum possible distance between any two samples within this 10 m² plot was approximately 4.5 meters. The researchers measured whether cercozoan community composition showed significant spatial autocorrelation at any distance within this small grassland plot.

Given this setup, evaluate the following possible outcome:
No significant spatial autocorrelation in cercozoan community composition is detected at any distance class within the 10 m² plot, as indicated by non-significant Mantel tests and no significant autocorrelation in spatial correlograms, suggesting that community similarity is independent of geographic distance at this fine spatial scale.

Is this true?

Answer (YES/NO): NO